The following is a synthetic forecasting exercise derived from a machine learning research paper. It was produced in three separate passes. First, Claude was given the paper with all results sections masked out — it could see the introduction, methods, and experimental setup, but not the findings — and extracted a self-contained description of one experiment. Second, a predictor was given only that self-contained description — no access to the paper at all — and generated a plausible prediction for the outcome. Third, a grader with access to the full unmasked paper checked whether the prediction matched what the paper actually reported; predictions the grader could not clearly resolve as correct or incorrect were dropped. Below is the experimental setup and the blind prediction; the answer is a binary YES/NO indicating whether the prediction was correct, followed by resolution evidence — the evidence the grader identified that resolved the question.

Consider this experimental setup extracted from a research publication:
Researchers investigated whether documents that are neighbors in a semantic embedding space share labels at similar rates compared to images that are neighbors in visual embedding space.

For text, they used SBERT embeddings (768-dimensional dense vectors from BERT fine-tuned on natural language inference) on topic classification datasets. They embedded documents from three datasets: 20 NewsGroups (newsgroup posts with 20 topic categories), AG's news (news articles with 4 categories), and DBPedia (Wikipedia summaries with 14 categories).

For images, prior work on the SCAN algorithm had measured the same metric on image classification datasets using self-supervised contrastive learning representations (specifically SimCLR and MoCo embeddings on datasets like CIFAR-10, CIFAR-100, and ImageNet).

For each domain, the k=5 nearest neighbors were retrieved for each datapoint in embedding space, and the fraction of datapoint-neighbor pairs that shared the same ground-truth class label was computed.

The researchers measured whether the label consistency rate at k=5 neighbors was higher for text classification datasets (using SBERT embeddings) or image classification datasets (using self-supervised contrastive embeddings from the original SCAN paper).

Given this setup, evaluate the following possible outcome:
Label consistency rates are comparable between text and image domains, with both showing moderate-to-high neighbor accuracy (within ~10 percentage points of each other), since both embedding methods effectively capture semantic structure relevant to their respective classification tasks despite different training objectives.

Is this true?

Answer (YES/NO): NO